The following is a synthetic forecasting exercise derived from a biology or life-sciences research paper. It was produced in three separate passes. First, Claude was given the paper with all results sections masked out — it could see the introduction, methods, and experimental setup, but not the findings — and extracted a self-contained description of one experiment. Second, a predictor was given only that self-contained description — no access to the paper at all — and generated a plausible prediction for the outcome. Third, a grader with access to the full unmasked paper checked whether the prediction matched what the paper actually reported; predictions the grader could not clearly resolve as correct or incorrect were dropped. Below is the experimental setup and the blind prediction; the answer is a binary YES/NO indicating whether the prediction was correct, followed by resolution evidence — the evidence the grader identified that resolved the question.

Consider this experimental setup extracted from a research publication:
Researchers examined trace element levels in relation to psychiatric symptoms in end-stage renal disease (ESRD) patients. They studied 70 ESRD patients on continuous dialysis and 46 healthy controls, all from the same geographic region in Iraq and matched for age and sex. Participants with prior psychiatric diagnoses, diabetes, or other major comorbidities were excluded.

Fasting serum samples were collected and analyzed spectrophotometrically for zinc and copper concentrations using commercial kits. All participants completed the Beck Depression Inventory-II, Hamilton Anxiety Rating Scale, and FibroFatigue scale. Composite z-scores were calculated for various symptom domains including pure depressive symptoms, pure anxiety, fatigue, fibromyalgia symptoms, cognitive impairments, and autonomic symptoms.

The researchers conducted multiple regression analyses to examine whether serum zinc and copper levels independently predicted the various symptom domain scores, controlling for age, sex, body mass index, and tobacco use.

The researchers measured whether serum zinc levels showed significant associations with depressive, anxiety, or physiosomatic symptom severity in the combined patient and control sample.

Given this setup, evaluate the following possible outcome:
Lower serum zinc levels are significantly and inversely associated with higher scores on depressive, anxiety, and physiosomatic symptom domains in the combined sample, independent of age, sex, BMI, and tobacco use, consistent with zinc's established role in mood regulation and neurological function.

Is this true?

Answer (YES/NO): NO